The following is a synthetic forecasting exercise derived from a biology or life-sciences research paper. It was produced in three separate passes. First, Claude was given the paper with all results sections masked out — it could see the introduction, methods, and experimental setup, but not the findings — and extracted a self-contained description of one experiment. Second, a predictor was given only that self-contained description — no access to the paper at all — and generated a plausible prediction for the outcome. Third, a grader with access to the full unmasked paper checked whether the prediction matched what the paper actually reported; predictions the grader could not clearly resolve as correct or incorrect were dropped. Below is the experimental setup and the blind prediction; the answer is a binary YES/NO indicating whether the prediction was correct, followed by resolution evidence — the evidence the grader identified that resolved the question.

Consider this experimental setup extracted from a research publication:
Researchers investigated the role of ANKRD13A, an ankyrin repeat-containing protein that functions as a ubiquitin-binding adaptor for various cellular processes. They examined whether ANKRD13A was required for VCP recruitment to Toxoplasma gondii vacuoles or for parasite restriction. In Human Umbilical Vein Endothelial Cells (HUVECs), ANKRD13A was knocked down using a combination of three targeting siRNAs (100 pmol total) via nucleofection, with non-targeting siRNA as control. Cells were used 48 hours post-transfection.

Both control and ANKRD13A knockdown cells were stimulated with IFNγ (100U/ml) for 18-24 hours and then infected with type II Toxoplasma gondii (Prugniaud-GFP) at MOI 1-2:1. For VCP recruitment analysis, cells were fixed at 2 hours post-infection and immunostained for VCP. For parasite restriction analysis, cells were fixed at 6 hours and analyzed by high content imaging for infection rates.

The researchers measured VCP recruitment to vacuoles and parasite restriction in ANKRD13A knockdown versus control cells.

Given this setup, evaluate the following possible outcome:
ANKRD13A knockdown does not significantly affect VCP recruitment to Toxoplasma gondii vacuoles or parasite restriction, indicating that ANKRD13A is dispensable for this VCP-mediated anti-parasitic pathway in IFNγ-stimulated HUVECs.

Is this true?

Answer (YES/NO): NO